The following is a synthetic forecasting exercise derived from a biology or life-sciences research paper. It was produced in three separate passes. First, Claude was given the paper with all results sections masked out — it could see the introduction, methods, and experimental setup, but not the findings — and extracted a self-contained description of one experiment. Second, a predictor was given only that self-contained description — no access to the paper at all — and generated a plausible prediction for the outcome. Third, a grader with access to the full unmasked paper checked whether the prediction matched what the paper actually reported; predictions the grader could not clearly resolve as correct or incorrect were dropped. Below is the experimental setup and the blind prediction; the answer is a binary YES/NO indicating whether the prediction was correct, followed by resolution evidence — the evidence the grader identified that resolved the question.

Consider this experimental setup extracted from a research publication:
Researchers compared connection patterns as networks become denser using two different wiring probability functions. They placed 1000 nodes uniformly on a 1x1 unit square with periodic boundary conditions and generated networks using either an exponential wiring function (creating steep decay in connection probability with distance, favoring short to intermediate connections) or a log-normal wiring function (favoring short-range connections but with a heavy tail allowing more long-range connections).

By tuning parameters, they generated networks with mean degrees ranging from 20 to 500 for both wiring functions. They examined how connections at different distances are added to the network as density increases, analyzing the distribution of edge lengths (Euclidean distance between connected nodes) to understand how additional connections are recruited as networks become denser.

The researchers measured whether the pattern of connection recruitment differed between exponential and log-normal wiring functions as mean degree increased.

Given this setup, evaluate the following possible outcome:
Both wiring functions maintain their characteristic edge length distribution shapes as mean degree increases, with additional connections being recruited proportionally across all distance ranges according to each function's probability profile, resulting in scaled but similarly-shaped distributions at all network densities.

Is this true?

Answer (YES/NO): NO